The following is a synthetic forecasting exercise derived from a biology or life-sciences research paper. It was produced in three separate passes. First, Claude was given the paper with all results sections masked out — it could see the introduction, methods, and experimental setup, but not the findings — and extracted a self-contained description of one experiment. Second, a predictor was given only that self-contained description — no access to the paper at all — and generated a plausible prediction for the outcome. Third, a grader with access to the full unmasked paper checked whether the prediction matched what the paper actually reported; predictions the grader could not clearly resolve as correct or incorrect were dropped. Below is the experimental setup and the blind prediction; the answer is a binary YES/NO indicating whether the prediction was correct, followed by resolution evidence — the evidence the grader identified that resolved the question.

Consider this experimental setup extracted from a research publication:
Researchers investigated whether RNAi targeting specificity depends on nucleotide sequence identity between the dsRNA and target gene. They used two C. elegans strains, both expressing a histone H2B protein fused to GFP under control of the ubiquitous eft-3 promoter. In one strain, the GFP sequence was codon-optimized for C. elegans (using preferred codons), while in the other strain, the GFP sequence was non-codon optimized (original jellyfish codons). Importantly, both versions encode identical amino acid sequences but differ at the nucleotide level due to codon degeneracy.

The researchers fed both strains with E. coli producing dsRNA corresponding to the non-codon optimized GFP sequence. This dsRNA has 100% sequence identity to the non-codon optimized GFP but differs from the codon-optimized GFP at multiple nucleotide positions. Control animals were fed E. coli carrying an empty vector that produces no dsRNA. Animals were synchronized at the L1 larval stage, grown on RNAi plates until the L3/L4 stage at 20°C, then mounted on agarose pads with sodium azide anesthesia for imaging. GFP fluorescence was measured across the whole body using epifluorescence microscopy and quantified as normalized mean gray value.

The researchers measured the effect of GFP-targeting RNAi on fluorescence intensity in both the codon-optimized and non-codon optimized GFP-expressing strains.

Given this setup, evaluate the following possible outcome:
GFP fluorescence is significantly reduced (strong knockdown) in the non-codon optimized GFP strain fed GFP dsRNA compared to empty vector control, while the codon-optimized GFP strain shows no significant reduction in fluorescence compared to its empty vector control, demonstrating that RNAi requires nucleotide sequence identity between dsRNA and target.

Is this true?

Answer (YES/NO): YES